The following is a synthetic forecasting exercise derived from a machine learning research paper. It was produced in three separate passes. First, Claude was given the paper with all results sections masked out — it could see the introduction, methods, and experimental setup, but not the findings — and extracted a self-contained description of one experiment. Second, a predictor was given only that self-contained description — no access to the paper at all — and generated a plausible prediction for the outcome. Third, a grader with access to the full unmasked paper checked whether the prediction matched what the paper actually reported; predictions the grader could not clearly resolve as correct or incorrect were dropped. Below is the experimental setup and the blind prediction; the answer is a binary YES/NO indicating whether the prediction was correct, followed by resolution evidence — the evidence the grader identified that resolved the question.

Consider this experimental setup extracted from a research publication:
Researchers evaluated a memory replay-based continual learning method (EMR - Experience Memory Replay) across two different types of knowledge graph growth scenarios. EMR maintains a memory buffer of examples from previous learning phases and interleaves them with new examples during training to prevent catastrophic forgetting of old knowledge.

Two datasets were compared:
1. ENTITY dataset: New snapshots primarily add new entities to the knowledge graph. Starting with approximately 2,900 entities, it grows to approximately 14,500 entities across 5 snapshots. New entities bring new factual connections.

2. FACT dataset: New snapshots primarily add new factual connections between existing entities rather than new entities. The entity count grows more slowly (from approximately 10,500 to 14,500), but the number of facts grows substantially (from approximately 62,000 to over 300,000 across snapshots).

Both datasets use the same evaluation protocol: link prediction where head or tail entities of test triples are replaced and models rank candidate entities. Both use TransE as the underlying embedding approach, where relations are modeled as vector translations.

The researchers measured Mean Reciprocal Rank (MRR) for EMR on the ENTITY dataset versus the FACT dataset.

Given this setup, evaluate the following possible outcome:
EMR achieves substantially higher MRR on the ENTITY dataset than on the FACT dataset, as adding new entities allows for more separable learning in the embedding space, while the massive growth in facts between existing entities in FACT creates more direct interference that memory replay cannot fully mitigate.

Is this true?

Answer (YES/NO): NO